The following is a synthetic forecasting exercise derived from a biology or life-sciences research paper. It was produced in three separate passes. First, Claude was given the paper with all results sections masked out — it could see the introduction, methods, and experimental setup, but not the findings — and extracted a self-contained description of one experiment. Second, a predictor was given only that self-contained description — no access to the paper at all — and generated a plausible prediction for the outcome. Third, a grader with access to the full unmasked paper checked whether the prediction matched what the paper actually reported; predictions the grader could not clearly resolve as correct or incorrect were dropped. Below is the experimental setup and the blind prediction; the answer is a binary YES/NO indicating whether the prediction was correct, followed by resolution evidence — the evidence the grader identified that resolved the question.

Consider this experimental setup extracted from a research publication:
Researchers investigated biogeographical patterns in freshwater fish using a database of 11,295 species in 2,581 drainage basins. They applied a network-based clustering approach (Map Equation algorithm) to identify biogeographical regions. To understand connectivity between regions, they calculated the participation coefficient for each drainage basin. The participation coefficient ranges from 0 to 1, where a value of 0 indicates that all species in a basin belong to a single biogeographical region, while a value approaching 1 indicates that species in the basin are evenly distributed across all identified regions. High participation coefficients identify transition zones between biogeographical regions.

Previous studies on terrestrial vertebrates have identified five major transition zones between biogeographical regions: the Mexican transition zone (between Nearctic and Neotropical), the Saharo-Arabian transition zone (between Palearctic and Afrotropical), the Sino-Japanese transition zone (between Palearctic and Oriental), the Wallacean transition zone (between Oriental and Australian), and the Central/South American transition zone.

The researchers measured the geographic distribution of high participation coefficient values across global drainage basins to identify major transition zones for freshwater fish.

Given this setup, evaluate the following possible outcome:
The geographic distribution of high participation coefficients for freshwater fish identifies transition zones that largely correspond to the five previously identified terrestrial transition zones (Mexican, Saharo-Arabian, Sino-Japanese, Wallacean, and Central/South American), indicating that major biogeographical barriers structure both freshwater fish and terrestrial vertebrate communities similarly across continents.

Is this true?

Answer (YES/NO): NO